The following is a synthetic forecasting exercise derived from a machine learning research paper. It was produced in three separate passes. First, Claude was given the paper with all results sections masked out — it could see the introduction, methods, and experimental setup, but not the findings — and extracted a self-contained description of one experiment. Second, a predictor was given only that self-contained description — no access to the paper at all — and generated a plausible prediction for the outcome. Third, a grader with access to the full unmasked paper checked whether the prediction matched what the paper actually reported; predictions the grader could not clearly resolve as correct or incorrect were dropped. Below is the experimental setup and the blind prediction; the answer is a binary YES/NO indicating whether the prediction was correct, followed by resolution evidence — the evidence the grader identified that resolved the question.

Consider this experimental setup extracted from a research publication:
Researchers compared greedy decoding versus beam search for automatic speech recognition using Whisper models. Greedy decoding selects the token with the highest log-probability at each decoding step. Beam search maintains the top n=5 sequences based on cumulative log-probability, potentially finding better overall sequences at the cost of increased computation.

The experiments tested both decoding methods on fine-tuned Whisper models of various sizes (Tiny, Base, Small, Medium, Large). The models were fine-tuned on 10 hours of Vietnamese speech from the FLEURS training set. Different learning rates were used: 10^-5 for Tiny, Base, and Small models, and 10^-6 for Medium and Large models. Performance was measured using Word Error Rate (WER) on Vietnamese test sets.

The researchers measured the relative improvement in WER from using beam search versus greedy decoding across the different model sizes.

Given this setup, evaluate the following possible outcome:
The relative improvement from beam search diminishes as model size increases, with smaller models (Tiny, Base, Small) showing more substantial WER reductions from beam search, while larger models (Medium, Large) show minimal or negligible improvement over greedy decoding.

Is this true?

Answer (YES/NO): NO